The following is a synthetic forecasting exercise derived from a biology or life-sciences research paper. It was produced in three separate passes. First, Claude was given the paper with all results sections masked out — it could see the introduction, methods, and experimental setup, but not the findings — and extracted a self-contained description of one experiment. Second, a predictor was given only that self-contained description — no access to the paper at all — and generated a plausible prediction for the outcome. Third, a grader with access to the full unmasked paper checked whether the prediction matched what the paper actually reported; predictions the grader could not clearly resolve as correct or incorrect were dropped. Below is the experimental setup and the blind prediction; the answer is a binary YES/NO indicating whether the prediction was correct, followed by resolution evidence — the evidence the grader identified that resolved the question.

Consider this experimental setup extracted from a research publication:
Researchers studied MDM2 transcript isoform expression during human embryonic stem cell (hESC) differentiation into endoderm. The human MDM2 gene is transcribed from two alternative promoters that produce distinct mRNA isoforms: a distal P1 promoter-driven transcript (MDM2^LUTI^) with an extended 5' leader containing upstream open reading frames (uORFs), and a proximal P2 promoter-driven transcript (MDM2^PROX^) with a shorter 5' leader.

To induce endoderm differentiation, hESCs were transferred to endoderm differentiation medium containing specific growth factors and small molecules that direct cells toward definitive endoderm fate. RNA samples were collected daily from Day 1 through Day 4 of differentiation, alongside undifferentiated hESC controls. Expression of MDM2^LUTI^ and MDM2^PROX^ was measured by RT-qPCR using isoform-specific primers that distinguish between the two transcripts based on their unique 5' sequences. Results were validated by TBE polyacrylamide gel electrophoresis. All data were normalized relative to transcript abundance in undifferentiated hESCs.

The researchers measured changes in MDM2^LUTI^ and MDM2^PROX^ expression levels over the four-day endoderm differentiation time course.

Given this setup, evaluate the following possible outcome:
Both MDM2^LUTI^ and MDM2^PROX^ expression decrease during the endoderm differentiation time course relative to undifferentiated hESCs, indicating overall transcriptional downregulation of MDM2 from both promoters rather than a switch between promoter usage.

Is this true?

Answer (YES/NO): NO